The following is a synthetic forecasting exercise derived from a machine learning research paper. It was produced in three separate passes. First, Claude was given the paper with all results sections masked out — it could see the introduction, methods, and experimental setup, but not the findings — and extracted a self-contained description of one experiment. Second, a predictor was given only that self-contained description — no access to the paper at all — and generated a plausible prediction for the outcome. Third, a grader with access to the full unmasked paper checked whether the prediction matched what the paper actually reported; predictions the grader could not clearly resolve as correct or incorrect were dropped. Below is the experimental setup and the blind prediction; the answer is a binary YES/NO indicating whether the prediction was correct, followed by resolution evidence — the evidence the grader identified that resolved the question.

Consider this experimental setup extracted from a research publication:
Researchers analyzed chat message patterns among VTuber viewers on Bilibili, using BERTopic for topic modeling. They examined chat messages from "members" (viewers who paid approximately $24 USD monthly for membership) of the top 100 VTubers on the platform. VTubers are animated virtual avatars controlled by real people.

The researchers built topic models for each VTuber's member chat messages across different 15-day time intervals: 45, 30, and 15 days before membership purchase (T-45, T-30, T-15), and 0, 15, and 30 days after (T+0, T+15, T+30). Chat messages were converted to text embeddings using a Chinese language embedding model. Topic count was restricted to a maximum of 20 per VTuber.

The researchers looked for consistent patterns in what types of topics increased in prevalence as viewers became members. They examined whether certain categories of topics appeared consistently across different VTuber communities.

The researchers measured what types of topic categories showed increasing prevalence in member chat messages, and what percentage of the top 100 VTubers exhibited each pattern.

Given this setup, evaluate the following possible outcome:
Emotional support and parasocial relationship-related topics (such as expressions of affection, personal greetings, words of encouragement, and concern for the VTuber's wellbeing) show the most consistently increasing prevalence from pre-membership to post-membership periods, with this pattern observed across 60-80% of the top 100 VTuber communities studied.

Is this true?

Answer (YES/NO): NO